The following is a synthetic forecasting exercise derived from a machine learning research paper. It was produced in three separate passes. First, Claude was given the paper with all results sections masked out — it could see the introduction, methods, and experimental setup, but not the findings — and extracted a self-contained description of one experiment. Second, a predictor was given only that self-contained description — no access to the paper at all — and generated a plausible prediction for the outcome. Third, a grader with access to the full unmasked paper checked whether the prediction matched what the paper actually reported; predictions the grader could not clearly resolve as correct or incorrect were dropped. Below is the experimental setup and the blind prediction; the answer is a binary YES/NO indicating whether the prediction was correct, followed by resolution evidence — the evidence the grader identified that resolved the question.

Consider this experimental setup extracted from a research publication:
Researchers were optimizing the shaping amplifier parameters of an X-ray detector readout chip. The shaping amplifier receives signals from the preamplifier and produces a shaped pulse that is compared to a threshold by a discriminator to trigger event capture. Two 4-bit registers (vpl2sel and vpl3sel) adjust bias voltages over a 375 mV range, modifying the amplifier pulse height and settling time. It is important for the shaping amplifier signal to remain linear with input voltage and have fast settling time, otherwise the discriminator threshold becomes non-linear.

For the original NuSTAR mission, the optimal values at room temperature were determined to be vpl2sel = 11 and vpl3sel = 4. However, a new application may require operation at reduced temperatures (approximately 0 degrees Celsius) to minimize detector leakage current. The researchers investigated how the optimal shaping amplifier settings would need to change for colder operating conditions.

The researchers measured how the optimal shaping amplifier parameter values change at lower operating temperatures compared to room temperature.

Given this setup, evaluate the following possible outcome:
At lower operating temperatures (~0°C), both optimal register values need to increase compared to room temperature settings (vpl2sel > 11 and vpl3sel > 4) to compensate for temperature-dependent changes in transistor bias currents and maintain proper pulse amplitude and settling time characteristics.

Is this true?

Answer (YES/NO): NO